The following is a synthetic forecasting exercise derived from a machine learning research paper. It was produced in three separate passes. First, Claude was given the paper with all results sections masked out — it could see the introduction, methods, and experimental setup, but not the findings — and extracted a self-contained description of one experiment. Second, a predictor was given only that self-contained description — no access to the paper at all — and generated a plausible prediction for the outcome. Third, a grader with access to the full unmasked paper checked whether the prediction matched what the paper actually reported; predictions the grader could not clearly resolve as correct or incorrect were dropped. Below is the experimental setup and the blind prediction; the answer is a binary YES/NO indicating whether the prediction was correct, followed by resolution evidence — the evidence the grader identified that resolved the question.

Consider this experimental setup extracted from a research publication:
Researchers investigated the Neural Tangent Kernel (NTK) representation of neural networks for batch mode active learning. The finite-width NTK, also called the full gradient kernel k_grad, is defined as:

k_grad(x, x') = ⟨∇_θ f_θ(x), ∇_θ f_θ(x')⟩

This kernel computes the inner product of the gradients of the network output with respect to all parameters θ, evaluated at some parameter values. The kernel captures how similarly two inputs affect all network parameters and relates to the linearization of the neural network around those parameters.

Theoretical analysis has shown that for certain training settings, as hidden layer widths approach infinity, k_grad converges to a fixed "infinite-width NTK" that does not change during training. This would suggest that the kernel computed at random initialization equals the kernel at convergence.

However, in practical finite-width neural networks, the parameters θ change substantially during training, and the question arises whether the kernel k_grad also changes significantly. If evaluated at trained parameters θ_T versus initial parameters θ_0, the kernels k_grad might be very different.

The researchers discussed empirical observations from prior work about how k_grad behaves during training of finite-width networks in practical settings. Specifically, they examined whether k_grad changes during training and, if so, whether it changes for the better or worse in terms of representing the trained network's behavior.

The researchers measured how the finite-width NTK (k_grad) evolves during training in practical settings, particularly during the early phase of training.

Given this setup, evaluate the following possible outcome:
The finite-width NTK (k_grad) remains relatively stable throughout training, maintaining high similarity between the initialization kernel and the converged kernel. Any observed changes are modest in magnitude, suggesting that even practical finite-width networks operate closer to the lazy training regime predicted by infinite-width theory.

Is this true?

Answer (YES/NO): NO